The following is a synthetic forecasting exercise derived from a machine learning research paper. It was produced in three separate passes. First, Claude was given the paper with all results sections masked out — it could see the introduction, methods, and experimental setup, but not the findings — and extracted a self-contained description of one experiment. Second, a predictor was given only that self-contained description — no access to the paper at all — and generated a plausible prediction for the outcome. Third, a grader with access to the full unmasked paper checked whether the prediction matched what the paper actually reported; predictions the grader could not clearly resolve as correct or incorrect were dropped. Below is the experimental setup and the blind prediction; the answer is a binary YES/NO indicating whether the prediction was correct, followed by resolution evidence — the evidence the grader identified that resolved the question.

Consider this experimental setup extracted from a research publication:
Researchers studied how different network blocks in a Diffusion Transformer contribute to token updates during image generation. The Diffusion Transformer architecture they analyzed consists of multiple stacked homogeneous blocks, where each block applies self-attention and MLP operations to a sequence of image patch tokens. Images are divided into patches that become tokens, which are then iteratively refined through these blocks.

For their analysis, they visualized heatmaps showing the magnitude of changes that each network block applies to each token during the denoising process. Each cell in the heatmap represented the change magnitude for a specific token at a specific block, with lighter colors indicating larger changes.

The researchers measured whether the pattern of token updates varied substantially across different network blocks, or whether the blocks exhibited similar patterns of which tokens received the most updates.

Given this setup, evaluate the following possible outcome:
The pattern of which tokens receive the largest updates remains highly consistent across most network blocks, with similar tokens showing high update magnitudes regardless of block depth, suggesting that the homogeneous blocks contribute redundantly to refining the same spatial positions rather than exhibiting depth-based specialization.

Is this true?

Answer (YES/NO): YES